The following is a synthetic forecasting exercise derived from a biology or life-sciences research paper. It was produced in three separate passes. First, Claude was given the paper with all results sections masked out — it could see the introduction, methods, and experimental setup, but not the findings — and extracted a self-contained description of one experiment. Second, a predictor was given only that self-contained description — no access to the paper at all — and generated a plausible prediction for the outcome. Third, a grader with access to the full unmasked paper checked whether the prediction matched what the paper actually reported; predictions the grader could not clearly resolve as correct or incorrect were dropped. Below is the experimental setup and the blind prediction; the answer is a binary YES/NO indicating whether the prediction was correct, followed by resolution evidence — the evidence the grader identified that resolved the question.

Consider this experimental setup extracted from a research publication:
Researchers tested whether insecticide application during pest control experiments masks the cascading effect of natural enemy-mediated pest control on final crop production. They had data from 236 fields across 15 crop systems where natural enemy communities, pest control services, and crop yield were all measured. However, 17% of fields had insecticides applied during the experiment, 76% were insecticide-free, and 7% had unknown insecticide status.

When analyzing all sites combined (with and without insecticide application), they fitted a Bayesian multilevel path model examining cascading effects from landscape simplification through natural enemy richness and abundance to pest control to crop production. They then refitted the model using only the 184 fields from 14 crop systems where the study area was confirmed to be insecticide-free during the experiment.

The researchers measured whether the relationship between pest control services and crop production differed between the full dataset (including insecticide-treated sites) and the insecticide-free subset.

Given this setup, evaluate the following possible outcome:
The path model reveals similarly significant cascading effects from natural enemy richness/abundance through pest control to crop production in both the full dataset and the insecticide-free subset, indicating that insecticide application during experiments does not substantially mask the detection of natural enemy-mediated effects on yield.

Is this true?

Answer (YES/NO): NO